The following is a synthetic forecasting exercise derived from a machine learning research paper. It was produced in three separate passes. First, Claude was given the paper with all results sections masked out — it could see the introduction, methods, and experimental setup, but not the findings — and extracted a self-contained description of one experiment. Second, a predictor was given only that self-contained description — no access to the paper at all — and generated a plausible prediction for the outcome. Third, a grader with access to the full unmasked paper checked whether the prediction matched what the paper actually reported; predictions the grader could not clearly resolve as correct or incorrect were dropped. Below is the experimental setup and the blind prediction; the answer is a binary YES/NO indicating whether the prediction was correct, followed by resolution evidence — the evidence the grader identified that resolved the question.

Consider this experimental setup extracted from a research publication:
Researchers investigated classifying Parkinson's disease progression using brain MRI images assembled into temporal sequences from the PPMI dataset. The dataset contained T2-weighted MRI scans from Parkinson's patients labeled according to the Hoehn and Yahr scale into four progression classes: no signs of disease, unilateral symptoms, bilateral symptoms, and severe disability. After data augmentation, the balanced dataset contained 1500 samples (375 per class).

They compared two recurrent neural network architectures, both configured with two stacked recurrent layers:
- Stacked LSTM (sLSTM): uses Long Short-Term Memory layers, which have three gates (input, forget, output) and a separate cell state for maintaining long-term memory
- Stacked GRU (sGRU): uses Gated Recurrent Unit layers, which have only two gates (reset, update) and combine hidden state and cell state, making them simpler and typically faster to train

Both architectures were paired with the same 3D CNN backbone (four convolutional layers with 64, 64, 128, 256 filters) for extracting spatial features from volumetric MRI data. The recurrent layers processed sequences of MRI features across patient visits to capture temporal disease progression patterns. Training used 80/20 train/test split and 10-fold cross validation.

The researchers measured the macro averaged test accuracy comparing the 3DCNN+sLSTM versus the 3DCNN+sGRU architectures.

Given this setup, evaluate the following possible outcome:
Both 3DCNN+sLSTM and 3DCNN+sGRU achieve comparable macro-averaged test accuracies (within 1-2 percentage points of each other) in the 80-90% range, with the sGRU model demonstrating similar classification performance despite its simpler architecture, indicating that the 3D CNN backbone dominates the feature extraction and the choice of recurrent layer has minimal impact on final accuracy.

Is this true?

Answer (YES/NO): NO